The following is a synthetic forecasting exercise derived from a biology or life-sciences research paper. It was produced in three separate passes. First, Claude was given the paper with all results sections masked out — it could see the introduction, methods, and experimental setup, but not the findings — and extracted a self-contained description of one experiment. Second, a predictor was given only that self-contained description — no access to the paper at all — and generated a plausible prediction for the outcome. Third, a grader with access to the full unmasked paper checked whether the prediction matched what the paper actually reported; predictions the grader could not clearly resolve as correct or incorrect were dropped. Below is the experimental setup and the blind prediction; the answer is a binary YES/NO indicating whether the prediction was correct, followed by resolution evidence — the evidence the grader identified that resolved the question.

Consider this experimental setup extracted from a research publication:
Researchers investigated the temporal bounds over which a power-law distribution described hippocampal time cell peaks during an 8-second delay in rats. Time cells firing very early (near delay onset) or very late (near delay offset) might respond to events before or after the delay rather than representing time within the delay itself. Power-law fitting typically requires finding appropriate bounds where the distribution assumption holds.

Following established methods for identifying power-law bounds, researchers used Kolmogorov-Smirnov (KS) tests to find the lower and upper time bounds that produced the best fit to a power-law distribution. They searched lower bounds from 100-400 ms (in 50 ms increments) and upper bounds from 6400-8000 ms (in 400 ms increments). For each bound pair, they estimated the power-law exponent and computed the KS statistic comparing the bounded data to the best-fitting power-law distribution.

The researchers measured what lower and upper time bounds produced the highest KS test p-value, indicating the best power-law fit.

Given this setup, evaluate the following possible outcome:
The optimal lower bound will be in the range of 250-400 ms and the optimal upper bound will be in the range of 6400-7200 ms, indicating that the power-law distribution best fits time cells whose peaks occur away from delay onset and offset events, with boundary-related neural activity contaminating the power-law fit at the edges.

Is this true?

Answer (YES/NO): YES